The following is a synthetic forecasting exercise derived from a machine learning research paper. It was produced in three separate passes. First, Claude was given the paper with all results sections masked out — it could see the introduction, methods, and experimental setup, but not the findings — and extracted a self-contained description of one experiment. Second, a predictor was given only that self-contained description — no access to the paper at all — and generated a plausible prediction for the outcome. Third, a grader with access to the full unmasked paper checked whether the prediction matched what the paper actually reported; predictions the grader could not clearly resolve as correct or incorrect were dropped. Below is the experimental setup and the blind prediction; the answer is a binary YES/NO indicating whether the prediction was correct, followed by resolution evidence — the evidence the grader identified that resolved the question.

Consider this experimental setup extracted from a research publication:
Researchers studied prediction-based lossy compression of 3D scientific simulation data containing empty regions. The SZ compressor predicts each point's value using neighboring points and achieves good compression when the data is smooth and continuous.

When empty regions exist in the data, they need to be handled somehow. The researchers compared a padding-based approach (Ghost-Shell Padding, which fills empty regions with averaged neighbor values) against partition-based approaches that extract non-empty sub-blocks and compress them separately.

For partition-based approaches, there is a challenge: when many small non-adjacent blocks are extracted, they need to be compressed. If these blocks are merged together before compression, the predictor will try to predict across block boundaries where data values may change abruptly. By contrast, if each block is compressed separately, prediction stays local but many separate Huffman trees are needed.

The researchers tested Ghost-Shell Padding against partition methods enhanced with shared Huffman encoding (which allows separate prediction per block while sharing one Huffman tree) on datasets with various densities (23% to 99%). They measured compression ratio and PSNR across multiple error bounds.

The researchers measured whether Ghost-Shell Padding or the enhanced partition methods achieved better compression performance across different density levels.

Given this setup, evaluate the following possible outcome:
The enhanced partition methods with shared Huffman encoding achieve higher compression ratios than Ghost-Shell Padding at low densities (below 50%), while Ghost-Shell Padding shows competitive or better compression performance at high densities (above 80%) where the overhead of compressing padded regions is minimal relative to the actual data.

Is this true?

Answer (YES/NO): NO